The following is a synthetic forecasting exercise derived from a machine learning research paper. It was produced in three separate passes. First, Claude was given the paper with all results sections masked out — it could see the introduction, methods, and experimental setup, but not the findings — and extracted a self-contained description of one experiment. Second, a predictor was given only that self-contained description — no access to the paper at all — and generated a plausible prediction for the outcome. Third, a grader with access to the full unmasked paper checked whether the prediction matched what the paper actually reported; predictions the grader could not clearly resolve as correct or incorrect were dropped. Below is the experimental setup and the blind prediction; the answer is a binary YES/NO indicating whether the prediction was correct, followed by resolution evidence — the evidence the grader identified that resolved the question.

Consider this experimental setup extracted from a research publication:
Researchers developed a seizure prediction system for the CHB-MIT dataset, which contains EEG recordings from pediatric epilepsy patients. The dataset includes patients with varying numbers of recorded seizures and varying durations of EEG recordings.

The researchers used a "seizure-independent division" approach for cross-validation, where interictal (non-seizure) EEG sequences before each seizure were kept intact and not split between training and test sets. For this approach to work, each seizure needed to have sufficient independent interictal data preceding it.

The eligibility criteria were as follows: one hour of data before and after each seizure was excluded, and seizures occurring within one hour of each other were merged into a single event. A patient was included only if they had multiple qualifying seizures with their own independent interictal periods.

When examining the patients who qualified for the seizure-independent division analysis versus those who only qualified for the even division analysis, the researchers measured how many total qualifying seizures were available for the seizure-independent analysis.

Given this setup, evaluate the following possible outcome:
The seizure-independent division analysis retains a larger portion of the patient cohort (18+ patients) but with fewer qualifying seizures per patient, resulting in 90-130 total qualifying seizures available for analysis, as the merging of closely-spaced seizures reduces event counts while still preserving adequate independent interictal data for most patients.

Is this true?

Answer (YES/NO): NO